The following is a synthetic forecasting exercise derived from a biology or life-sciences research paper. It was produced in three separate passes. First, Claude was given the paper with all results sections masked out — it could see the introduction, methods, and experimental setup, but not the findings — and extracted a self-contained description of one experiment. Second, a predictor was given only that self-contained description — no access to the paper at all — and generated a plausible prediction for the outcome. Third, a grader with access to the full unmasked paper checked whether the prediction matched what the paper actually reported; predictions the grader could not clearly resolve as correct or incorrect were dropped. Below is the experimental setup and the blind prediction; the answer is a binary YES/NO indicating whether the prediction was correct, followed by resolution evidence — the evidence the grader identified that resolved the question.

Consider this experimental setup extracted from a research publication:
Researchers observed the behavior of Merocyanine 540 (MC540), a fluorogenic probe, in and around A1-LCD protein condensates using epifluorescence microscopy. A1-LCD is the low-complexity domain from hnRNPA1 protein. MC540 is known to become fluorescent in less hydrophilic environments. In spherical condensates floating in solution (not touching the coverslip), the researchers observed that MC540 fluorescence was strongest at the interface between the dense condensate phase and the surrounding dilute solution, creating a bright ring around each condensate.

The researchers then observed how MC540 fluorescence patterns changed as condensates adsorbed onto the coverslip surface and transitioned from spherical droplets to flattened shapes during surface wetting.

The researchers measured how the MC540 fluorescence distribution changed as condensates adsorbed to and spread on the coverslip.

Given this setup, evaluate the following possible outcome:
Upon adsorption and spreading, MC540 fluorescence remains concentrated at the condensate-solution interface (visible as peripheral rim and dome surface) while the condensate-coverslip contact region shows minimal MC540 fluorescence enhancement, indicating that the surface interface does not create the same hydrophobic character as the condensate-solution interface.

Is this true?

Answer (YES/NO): NO